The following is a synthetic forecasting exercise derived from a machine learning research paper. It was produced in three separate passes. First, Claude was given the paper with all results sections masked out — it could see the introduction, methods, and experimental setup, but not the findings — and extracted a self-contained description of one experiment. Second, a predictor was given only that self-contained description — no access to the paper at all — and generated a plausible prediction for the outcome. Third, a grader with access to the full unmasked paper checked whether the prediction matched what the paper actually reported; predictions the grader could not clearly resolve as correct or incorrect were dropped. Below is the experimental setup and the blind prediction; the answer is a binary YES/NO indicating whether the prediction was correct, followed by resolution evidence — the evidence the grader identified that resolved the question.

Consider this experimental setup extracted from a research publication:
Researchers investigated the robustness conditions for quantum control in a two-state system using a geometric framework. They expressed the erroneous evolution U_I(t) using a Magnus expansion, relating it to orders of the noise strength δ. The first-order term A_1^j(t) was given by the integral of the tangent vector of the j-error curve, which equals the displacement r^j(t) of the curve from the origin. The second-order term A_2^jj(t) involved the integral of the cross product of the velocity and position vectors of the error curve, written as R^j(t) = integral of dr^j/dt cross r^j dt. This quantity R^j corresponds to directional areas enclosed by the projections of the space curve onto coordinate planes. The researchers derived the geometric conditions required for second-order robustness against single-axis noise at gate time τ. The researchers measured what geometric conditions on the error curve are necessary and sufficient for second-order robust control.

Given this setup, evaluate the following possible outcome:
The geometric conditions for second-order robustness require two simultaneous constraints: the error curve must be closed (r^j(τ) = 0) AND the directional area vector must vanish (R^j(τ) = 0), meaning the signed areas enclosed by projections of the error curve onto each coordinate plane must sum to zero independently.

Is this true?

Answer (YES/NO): YES